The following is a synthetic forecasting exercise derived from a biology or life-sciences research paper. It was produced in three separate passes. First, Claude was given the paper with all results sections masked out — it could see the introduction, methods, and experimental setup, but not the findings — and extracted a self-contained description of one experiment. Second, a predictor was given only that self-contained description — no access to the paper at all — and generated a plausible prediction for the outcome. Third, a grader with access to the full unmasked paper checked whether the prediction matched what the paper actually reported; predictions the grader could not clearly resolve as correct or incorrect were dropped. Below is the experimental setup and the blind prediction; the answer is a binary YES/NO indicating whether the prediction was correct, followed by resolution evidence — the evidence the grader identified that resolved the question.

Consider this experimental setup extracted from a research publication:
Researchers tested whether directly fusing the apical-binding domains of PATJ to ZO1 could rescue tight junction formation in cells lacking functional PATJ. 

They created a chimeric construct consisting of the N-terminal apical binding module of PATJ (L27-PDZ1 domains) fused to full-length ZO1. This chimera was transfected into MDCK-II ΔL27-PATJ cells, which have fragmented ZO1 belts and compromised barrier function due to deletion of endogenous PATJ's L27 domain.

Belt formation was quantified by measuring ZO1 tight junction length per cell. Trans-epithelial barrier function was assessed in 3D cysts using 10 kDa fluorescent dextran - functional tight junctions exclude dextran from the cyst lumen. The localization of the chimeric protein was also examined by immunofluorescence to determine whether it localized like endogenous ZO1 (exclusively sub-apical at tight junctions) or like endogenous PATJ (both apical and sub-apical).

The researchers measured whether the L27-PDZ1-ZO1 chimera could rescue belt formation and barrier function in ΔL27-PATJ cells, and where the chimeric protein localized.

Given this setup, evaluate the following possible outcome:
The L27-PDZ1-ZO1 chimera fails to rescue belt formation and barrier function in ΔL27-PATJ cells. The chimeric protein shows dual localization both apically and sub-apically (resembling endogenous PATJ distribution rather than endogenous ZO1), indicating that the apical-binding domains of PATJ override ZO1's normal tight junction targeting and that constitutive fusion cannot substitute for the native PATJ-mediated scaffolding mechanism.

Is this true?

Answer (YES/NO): NO